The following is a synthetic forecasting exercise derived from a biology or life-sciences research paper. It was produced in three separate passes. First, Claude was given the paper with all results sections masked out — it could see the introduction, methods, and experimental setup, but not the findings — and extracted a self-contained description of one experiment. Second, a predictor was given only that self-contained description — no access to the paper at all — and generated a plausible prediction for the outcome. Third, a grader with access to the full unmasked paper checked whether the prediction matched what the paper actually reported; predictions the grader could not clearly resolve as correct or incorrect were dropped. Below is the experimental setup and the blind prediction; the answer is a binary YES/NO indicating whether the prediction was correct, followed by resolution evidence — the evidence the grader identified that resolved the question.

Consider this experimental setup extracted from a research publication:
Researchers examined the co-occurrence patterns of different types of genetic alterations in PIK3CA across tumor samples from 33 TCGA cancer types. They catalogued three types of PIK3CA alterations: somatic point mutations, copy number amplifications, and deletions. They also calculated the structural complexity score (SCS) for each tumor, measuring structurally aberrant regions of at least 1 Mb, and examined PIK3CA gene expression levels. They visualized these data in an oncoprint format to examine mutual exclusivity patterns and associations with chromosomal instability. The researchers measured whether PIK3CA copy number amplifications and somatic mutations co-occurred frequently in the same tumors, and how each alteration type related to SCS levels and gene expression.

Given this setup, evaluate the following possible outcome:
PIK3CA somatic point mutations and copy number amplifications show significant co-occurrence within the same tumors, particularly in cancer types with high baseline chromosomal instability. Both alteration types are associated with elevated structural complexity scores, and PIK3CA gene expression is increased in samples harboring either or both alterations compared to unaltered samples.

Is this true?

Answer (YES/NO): NO